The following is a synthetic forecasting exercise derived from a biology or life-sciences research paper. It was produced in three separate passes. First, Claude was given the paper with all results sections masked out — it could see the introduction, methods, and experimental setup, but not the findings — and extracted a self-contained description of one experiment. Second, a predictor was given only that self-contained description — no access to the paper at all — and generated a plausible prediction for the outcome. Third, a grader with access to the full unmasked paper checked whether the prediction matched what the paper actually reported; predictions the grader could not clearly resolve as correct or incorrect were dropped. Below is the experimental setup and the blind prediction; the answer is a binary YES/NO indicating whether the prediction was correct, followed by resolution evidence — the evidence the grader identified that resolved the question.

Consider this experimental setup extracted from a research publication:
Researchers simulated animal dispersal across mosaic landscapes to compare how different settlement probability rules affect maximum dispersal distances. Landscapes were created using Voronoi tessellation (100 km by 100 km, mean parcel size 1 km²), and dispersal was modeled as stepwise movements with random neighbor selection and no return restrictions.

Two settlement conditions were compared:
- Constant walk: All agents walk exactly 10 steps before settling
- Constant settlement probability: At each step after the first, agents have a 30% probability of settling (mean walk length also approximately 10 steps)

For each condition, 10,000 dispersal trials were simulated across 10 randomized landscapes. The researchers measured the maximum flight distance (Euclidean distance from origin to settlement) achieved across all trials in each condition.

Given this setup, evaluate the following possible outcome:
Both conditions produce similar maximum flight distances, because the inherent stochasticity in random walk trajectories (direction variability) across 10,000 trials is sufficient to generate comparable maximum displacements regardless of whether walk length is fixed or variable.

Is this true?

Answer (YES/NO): NO